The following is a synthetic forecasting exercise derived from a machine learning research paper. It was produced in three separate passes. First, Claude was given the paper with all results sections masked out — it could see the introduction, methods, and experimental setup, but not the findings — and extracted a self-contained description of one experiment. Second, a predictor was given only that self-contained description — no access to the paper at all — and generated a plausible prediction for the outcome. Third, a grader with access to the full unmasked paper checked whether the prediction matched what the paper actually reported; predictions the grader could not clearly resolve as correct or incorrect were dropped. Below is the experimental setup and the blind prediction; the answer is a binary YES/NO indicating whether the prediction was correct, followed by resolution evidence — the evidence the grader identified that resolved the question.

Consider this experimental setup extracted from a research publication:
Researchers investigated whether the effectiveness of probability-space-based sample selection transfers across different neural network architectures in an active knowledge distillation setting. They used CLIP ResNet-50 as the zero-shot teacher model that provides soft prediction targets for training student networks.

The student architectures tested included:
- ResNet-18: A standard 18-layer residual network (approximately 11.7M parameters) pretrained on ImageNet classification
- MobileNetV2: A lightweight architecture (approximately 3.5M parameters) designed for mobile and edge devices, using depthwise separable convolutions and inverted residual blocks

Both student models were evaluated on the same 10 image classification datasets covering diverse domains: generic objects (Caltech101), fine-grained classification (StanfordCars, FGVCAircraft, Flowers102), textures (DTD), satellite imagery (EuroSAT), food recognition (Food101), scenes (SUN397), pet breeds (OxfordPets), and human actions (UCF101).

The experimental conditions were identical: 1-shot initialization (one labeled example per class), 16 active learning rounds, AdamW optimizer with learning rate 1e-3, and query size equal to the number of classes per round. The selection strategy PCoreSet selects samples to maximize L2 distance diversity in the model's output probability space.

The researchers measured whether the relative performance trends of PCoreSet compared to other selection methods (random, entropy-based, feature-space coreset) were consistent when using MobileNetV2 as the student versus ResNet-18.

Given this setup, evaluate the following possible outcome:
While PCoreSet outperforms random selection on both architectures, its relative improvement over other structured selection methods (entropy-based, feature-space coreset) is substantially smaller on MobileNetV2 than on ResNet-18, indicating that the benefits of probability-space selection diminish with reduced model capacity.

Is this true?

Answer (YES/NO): NO